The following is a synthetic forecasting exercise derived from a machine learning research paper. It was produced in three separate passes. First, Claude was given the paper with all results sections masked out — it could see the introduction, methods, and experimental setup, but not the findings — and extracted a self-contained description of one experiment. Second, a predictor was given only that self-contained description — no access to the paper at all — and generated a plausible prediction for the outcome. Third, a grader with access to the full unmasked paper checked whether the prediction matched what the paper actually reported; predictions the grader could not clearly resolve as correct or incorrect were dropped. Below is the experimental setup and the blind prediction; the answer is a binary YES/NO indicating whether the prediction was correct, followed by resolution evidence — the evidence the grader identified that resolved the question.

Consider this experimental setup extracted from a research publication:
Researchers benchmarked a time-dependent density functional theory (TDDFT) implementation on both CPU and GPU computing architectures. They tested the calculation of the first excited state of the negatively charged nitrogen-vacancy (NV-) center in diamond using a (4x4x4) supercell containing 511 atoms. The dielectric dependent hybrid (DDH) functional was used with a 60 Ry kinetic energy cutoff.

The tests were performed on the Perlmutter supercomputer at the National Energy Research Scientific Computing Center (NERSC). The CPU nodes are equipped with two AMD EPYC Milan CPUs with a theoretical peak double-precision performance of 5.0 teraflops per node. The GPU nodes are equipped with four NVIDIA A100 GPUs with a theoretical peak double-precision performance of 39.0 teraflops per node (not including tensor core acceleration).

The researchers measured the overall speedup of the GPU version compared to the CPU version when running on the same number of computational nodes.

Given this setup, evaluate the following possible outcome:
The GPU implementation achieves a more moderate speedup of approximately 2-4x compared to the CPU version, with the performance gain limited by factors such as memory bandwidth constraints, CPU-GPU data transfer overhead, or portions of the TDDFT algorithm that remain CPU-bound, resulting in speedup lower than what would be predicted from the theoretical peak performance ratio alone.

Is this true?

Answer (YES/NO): NO